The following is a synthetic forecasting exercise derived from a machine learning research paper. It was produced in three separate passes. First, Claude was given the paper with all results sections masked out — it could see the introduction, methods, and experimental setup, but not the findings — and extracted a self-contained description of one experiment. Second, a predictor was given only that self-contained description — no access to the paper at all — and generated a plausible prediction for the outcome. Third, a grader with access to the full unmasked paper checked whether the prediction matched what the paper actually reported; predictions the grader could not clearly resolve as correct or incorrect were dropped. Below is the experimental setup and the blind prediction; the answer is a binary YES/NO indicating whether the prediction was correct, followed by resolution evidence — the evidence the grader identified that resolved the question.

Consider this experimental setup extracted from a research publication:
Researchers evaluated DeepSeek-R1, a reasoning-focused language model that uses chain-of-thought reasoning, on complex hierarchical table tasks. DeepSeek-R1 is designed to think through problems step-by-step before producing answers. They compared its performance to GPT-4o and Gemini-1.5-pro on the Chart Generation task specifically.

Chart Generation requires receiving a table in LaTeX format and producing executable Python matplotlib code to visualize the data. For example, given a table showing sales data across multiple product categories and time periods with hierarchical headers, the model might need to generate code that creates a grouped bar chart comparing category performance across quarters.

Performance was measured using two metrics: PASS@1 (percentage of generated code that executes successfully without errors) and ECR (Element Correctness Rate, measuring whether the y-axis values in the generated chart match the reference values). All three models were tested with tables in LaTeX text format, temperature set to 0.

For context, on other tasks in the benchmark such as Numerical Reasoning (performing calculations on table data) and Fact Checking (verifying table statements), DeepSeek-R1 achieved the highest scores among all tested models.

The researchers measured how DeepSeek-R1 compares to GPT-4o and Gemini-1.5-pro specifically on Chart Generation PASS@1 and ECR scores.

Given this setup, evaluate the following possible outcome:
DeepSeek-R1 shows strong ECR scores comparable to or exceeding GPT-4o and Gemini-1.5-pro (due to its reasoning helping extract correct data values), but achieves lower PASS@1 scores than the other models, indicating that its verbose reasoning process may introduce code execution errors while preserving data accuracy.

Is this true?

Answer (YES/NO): NO